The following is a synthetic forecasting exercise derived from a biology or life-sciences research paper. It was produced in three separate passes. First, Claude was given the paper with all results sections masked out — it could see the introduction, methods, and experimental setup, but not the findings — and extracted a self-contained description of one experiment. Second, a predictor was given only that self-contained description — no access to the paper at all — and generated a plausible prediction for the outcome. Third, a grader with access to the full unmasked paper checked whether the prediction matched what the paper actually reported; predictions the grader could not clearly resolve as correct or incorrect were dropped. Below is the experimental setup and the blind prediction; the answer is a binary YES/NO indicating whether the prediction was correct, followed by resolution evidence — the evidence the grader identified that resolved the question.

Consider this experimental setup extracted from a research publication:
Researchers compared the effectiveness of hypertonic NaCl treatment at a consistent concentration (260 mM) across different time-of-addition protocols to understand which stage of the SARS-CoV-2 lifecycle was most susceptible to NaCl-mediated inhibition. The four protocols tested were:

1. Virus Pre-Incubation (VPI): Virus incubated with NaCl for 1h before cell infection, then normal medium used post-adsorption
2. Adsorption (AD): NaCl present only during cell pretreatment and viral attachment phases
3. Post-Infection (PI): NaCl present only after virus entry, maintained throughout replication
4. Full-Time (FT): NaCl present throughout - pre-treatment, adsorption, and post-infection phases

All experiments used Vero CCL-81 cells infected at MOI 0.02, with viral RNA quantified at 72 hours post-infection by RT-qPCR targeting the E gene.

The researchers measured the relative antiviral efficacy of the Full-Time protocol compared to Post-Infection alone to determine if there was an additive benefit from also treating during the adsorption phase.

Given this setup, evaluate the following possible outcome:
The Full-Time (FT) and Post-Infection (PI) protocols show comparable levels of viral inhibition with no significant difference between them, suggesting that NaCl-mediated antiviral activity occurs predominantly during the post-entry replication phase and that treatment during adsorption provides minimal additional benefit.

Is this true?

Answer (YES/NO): YES